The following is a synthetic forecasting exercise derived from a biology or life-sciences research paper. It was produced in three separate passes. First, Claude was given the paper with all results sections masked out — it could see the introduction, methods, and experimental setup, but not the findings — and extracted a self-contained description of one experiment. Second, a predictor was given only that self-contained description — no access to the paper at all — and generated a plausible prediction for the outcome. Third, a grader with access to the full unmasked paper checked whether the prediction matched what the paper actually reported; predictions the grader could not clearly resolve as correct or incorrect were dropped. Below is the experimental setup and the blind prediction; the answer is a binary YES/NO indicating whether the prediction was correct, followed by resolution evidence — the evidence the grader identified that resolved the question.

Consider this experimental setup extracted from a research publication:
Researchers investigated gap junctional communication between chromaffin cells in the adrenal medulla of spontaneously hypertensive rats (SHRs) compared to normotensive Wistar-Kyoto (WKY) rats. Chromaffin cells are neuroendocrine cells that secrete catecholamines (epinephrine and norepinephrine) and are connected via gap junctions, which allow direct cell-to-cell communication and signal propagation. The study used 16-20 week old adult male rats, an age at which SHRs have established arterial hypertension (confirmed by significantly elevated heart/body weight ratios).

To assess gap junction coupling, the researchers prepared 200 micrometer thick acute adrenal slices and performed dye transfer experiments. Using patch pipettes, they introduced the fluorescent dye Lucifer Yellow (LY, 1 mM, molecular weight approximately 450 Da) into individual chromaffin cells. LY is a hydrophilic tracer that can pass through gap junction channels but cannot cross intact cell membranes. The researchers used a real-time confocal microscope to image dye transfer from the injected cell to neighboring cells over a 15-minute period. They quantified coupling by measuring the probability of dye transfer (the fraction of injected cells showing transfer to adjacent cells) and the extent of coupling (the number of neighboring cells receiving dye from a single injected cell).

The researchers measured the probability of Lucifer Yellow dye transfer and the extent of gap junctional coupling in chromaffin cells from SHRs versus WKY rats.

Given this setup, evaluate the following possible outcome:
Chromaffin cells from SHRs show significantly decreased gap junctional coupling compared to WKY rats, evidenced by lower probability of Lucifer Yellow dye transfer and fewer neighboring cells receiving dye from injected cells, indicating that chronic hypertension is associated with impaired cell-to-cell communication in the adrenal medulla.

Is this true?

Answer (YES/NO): YES